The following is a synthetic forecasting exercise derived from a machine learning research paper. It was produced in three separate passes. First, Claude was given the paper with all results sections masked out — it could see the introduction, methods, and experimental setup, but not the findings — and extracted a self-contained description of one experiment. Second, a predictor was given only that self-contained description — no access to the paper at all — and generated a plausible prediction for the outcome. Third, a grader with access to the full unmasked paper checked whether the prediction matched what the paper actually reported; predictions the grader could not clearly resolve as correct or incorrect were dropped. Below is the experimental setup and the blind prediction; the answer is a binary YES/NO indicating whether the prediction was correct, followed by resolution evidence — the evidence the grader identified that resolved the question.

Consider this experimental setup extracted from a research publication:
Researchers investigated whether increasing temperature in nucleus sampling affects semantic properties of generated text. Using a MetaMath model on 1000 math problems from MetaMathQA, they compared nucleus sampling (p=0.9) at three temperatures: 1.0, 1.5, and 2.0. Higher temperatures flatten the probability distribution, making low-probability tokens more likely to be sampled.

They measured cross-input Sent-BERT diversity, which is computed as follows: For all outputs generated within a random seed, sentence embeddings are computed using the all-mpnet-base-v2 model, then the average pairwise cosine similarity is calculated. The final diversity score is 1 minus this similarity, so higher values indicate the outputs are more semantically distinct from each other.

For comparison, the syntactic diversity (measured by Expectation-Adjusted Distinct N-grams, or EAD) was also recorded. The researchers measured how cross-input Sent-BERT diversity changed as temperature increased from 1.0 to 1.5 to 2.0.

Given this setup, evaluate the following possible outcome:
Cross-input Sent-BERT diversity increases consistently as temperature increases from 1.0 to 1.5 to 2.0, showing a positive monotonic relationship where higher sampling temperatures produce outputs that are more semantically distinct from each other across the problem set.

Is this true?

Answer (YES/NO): NO